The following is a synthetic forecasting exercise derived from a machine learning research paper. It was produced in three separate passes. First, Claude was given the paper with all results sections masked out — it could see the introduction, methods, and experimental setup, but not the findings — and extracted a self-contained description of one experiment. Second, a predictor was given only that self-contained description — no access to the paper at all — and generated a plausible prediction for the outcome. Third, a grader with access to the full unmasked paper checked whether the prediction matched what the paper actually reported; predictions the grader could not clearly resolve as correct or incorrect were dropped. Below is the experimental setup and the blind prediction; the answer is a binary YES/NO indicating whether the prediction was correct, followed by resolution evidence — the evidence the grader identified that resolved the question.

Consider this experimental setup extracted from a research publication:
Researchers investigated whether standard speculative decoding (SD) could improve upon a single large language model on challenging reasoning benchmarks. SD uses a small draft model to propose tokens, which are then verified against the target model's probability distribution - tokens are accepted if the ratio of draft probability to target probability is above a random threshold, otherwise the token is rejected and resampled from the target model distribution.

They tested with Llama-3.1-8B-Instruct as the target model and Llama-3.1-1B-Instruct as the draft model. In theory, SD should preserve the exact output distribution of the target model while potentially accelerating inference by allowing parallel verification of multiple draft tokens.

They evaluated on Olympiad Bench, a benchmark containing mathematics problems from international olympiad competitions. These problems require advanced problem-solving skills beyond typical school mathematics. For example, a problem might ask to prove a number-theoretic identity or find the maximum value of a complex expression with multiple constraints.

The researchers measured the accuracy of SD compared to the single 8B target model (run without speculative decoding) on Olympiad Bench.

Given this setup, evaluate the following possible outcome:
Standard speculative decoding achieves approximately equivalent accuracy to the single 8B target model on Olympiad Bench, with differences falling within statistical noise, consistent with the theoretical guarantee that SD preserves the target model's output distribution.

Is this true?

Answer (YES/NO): NO